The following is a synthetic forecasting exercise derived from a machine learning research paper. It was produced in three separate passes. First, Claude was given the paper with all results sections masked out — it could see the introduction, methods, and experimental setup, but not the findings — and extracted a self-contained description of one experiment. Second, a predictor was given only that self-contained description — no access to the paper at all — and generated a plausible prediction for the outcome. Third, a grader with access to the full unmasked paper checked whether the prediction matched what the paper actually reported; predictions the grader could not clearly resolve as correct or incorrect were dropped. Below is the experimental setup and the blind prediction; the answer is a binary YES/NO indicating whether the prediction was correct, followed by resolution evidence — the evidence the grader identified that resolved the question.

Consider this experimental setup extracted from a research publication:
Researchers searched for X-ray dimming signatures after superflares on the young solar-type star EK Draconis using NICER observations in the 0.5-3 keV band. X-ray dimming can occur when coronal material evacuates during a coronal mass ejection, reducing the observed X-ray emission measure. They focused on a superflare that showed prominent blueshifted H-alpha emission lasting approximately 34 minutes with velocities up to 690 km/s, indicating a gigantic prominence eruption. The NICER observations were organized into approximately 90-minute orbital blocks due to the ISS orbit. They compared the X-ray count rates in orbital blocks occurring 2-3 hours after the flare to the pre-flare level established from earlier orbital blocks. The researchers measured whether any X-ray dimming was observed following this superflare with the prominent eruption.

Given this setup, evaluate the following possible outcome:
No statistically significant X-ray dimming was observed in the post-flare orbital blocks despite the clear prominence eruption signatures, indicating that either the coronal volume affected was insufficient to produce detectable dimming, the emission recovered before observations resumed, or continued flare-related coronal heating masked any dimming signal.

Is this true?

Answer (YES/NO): NO